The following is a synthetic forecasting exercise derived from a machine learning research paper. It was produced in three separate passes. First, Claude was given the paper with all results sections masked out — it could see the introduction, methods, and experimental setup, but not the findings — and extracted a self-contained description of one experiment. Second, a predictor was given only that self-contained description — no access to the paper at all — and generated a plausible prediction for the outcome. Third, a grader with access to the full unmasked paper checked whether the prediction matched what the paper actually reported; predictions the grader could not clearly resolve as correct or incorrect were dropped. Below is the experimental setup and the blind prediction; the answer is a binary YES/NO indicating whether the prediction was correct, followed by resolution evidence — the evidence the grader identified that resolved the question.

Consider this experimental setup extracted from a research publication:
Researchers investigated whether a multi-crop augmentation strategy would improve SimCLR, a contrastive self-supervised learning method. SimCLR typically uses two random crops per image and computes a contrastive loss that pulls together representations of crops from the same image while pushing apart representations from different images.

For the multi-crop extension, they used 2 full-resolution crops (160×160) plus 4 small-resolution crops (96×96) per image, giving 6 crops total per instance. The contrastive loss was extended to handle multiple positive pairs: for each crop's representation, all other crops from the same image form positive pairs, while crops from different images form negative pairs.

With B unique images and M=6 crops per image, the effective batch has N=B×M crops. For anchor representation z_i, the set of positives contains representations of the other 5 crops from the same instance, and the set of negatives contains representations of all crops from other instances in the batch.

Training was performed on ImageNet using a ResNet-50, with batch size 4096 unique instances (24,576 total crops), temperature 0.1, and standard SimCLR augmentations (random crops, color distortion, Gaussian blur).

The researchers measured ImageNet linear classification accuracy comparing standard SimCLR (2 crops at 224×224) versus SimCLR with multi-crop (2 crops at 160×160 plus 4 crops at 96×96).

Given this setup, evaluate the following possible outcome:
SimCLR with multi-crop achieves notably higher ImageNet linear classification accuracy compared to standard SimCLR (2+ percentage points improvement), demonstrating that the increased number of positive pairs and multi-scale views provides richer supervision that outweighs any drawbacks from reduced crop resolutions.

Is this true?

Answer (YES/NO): YES